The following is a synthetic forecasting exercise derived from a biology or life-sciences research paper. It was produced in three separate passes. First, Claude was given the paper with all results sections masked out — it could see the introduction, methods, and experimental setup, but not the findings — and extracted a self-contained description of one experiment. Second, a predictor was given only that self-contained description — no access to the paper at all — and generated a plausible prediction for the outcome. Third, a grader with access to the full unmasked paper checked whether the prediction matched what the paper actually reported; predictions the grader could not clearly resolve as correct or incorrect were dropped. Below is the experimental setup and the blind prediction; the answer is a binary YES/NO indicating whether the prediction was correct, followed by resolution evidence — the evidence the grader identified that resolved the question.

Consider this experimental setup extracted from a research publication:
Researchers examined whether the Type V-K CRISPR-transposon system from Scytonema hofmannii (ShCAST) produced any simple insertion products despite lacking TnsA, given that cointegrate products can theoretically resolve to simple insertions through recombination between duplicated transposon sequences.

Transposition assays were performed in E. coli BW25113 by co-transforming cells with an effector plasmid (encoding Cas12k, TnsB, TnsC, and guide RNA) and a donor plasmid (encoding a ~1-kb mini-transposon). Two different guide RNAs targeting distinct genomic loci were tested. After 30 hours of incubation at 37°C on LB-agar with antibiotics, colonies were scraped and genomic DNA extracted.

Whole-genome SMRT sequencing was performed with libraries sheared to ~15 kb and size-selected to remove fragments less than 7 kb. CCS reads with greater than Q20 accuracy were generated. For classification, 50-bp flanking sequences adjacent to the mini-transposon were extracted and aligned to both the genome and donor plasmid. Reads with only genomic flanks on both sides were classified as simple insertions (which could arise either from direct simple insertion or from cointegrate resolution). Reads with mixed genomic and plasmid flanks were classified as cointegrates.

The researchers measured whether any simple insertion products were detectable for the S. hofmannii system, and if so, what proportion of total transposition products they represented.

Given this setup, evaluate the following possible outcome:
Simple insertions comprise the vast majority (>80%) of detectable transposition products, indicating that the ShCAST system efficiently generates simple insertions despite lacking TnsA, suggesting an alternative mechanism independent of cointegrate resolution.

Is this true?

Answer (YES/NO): NO